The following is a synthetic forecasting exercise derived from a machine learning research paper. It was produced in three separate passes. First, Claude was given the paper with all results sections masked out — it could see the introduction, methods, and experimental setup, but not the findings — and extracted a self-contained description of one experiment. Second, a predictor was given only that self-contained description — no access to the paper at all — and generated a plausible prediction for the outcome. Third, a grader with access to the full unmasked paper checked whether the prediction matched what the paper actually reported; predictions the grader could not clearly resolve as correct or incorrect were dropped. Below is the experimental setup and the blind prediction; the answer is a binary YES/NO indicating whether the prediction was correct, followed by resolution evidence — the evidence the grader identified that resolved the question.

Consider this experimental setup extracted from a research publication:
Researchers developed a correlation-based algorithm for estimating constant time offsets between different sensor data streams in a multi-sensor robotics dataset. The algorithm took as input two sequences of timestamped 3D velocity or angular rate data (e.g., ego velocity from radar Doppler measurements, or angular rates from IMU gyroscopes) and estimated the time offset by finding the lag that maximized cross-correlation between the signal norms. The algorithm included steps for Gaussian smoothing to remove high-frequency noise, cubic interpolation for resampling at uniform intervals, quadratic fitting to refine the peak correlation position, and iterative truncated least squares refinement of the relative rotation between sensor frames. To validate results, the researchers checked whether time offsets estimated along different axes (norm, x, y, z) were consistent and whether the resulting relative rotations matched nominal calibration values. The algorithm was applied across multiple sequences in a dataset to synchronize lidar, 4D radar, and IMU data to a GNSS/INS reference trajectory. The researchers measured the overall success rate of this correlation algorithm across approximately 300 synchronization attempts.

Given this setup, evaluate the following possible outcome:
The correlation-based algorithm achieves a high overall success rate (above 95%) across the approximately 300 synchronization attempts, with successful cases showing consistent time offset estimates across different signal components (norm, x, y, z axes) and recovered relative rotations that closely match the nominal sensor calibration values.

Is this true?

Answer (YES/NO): YES